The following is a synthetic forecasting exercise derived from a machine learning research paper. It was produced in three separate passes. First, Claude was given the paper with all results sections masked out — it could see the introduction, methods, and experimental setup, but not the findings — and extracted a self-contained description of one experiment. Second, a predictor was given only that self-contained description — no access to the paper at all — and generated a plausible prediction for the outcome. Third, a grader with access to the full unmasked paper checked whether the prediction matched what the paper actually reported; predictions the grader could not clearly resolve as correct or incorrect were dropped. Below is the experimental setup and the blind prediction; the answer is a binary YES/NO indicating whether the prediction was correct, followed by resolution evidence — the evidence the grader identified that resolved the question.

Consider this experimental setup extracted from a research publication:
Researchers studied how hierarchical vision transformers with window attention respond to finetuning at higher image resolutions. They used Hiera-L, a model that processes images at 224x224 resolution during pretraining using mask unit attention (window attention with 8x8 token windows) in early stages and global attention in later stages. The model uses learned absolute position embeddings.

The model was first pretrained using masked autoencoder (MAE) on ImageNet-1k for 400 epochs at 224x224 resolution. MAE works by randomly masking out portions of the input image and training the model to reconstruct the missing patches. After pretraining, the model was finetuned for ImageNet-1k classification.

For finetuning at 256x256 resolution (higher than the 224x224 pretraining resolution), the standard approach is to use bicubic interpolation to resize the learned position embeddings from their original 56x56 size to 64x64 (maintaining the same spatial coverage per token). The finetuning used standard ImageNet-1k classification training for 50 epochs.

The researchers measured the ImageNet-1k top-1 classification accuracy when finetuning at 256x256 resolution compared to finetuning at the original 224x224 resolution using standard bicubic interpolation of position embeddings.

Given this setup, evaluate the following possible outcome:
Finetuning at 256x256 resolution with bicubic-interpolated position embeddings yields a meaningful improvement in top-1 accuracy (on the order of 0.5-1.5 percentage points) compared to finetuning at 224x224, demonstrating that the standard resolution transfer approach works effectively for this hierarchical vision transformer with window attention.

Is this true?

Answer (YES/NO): NO